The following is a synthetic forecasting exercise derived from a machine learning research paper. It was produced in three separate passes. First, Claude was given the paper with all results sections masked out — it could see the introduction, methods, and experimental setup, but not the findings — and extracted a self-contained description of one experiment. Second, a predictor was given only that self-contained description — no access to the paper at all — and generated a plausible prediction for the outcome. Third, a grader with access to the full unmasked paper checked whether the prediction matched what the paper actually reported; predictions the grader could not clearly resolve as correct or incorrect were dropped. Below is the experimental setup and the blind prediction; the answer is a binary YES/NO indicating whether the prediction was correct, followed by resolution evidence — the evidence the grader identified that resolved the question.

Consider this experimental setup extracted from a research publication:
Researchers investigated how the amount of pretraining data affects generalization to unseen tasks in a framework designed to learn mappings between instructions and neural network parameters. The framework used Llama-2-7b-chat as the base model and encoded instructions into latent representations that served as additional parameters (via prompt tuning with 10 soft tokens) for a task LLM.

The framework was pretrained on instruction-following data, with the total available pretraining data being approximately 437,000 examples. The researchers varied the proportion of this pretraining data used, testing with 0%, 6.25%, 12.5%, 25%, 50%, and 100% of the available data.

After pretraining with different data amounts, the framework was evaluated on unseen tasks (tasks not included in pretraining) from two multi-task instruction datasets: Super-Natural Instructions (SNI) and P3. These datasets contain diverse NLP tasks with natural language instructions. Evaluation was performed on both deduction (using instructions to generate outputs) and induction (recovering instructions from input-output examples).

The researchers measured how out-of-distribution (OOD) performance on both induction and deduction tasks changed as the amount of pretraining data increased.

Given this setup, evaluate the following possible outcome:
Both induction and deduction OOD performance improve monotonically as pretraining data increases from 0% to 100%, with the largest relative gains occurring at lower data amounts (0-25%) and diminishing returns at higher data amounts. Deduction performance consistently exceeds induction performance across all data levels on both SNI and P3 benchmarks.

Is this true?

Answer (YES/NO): NO